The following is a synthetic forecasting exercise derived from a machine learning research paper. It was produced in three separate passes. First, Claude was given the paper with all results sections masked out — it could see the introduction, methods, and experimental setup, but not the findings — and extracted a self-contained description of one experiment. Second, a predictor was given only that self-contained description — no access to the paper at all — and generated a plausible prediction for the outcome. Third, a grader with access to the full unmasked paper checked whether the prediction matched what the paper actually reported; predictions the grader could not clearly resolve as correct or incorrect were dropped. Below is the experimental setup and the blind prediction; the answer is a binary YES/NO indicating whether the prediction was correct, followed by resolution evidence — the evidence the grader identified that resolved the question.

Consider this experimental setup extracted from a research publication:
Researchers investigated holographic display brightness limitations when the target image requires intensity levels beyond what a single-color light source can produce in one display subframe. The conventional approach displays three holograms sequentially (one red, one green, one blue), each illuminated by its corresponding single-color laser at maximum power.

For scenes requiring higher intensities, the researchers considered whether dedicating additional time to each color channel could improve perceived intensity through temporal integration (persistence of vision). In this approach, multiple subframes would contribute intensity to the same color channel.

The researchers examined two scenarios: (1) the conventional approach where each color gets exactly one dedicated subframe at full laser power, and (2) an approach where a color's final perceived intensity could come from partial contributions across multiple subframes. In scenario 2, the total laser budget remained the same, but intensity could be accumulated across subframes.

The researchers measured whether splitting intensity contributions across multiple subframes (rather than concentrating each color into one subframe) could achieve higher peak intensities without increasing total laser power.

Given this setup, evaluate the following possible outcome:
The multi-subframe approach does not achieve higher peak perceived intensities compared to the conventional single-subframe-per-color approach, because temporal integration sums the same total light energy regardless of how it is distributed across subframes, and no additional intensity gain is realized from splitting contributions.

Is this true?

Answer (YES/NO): NO